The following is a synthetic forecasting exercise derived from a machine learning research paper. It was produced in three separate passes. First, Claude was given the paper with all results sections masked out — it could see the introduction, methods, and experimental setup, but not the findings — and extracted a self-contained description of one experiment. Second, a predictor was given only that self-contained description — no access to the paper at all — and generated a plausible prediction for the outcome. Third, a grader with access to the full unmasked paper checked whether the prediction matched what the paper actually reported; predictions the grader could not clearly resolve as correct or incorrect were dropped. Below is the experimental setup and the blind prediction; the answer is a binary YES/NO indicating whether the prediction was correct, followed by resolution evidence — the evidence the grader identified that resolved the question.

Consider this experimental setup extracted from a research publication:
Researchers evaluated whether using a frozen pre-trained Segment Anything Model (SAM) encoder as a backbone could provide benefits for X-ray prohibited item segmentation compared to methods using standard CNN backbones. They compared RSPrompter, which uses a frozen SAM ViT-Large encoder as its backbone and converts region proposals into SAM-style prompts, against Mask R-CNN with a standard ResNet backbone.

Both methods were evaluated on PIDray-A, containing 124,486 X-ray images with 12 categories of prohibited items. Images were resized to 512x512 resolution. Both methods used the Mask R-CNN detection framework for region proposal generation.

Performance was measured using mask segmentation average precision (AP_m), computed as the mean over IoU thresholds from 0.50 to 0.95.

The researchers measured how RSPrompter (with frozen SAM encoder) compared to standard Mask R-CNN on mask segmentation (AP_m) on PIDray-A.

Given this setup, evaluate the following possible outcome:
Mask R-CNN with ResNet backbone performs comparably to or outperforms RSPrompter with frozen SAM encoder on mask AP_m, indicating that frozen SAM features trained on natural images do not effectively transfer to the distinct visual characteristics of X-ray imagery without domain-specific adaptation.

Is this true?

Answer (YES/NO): NO